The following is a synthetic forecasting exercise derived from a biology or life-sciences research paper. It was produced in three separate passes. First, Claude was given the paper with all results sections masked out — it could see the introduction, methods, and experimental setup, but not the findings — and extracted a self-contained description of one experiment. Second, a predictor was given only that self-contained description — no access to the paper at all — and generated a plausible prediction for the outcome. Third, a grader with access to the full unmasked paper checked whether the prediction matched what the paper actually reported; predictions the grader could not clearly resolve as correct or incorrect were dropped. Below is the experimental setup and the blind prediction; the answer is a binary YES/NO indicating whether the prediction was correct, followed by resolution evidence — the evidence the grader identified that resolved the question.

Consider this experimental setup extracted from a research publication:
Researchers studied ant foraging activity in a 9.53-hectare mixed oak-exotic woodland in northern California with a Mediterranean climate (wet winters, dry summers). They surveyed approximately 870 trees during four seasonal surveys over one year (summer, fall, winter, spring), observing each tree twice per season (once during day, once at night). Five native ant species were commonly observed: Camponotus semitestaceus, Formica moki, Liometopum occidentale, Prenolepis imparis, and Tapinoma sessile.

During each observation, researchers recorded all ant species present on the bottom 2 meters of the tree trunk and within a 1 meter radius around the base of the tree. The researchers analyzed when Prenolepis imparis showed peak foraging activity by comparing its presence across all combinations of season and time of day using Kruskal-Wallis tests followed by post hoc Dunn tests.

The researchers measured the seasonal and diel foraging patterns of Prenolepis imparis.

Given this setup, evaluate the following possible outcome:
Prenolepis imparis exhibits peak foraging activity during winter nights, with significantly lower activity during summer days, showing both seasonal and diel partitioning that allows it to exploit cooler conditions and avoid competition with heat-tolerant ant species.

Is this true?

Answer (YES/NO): NO